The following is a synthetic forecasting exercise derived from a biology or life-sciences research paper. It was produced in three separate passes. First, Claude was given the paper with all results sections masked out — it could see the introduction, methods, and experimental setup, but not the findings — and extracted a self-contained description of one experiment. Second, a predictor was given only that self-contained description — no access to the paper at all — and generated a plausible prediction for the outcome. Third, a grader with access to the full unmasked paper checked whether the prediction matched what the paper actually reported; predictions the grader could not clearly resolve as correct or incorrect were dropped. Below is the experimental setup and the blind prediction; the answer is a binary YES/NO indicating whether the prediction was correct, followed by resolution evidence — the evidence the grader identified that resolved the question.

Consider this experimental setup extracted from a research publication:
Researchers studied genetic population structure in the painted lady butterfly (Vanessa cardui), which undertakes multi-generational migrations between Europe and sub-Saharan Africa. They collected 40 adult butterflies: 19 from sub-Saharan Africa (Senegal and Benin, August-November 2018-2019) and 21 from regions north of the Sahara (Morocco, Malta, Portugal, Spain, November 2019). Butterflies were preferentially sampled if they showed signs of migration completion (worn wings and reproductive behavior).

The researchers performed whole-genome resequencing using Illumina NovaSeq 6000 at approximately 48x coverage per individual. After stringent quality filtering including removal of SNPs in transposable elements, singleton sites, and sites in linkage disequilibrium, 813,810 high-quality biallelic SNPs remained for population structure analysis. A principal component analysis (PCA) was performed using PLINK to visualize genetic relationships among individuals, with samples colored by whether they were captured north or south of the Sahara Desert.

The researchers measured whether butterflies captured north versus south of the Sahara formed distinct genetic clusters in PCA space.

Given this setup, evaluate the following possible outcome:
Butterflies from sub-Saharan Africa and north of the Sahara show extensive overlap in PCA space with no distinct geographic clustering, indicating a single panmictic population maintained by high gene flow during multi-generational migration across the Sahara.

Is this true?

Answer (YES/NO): YES